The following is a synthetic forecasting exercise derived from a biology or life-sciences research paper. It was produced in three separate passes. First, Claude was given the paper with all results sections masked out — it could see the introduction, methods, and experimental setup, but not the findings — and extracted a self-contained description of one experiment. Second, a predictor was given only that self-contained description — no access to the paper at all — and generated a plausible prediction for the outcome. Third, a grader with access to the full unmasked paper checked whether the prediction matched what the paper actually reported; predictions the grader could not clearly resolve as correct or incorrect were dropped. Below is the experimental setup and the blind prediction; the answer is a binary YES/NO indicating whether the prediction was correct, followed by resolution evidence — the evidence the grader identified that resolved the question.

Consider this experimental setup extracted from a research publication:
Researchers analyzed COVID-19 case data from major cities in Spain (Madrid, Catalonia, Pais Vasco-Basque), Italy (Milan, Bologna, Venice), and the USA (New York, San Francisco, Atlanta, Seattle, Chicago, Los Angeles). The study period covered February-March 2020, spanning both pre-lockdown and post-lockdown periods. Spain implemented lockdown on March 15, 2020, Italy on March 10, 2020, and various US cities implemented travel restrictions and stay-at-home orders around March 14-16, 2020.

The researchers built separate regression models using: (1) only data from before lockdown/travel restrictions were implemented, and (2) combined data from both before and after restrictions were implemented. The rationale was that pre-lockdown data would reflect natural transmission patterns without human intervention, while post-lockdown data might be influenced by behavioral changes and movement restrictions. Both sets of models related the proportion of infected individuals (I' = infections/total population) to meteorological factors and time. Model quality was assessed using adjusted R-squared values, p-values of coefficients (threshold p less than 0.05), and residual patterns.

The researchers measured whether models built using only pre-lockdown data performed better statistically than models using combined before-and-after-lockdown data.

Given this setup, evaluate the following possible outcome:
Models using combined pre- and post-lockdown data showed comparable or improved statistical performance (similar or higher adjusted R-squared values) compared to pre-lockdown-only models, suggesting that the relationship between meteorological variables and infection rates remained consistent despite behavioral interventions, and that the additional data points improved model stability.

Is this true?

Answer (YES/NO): NO